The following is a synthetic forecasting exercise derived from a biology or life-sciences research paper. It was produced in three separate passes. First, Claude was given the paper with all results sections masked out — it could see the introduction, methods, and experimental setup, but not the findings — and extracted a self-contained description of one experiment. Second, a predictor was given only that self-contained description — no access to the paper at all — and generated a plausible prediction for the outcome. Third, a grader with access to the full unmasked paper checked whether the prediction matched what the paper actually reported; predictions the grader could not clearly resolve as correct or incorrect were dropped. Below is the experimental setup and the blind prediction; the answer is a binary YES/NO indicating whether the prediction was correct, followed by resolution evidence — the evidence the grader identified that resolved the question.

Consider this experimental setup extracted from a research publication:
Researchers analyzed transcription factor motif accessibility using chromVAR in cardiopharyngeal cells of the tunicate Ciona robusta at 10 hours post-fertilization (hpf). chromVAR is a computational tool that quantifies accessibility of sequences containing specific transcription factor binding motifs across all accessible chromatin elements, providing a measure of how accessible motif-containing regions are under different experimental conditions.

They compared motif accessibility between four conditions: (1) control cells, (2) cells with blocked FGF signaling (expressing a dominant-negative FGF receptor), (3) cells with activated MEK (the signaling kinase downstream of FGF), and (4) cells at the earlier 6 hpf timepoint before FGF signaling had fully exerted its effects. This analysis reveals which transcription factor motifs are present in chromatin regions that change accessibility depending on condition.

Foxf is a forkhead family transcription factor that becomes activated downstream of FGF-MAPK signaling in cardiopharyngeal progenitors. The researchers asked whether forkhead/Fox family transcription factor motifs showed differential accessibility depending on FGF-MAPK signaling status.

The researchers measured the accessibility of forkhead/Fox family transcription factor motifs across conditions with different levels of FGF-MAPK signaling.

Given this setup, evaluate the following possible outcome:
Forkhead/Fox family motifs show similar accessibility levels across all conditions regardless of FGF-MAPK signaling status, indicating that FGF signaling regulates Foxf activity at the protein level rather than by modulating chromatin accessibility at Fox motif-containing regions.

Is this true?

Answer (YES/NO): NO